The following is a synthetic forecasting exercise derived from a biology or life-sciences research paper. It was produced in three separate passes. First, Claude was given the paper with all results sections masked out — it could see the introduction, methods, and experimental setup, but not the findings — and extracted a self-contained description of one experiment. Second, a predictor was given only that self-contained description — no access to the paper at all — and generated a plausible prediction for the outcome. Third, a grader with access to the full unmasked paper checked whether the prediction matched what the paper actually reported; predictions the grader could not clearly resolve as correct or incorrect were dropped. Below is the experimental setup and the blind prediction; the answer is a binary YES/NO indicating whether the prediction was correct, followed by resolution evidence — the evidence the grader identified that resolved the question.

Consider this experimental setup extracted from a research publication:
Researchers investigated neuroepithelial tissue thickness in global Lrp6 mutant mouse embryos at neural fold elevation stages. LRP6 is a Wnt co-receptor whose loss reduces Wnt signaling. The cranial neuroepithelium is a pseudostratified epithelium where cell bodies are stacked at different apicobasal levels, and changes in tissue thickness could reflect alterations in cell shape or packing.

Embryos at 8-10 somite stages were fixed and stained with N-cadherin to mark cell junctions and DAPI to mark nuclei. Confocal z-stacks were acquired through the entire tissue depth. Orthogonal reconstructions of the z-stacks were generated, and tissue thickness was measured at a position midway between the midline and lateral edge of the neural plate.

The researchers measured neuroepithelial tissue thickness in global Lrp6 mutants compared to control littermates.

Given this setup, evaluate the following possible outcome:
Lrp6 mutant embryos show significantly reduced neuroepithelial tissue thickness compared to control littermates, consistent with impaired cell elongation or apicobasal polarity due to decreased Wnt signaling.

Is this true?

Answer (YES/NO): NO